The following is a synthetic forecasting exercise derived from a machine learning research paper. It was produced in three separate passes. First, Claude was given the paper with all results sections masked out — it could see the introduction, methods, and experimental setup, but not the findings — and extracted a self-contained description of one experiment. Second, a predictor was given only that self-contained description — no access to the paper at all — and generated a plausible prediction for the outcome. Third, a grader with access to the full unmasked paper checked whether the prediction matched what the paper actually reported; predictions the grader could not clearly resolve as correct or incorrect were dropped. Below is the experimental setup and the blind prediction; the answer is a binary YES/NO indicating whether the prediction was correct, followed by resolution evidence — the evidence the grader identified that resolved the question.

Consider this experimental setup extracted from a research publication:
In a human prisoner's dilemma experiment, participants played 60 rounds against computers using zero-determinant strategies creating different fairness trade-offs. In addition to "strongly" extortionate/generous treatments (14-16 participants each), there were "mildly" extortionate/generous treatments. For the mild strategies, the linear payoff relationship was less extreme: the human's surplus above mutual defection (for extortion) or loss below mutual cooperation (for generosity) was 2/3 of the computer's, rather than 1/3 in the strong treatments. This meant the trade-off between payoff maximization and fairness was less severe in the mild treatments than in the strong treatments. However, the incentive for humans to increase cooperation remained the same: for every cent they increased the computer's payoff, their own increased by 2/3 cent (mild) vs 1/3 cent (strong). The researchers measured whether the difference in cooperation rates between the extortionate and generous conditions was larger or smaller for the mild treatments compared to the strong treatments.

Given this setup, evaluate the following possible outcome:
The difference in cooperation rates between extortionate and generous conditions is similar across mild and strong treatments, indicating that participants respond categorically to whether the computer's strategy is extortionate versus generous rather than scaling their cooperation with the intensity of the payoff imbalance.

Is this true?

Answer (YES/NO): NO